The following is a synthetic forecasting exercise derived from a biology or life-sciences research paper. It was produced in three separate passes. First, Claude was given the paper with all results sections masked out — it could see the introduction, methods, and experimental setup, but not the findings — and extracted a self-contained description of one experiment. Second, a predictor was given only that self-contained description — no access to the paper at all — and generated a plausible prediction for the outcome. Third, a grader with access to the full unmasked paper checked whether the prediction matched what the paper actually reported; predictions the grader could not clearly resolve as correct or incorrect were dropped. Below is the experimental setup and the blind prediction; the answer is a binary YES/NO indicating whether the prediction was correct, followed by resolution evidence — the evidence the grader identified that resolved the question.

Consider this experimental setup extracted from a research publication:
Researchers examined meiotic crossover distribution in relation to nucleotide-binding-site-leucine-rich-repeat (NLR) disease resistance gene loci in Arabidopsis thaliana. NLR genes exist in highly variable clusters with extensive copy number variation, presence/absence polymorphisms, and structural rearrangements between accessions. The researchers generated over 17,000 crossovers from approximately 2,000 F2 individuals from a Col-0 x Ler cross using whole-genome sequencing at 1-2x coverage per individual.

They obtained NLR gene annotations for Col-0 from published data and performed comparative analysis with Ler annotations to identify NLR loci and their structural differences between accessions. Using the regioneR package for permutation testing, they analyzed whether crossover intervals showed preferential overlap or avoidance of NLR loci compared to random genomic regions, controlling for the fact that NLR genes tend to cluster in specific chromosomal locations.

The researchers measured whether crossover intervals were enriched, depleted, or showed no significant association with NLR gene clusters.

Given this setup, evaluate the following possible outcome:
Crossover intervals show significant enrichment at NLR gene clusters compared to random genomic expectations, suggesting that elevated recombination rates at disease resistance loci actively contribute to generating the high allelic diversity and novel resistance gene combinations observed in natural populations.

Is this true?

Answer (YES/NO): NO